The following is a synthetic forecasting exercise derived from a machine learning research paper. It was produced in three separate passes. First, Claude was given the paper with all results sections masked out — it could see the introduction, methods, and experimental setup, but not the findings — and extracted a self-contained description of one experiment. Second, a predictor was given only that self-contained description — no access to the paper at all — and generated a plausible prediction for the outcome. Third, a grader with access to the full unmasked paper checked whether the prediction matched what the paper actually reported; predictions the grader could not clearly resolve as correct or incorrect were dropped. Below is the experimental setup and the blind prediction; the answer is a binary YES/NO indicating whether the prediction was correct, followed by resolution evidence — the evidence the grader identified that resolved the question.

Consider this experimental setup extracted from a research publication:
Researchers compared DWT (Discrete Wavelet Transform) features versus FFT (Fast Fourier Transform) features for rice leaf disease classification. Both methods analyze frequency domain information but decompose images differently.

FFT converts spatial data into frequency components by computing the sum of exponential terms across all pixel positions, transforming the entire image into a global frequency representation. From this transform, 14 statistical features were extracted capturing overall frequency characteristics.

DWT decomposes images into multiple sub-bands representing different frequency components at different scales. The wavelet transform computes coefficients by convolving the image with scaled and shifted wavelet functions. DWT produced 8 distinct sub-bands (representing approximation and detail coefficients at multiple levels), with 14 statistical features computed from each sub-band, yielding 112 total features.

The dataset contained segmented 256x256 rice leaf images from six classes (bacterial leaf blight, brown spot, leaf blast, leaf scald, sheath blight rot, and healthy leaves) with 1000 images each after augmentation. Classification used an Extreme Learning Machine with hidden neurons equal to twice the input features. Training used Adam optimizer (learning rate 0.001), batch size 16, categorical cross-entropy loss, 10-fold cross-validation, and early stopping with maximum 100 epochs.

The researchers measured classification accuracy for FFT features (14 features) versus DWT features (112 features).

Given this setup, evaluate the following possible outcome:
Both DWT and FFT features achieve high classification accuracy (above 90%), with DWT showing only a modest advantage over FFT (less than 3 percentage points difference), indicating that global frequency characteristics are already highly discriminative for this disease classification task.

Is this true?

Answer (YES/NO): NO